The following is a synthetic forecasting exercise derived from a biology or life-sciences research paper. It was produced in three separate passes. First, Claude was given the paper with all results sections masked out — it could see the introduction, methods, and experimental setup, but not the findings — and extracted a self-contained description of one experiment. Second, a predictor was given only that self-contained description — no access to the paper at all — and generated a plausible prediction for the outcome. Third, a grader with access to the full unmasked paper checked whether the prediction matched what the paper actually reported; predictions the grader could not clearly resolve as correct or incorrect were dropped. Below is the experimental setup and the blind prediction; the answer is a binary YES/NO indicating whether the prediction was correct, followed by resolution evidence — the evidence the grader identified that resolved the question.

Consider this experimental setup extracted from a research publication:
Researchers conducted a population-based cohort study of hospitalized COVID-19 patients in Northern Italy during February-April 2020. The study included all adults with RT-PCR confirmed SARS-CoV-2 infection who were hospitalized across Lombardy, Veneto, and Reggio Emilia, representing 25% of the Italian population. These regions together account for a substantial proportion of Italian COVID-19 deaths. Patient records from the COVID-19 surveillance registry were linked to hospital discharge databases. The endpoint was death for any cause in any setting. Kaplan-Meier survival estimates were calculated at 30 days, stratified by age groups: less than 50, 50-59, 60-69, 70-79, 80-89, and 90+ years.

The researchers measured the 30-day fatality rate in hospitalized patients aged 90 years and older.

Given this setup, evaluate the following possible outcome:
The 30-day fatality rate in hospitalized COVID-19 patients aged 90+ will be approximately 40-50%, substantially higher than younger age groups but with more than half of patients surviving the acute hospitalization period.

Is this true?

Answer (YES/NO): NO